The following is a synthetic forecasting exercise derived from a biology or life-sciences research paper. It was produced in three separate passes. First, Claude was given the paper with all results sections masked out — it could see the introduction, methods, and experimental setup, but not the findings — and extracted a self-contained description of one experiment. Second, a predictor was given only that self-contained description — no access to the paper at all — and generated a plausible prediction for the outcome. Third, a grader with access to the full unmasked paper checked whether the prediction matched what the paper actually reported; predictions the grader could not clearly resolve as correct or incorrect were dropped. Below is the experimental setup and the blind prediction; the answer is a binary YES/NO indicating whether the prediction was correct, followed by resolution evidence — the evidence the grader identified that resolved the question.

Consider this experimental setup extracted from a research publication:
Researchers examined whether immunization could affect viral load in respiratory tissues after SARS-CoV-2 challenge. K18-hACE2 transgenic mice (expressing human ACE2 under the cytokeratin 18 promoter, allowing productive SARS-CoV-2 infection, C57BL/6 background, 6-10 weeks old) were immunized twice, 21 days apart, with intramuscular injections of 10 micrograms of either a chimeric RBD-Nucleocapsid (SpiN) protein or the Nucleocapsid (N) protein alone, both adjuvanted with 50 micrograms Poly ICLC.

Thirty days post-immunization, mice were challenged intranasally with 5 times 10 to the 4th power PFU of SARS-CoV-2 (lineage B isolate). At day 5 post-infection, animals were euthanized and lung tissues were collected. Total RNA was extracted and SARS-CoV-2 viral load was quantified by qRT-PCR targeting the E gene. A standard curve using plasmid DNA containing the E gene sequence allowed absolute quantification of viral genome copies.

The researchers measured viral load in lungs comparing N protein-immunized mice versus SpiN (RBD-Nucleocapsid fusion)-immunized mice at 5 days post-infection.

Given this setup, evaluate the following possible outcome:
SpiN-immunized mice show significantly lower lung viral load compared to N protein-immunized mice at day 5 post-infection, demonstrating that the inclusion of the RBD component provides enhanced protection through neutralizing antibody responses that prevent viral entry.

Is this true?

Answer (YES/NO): NO